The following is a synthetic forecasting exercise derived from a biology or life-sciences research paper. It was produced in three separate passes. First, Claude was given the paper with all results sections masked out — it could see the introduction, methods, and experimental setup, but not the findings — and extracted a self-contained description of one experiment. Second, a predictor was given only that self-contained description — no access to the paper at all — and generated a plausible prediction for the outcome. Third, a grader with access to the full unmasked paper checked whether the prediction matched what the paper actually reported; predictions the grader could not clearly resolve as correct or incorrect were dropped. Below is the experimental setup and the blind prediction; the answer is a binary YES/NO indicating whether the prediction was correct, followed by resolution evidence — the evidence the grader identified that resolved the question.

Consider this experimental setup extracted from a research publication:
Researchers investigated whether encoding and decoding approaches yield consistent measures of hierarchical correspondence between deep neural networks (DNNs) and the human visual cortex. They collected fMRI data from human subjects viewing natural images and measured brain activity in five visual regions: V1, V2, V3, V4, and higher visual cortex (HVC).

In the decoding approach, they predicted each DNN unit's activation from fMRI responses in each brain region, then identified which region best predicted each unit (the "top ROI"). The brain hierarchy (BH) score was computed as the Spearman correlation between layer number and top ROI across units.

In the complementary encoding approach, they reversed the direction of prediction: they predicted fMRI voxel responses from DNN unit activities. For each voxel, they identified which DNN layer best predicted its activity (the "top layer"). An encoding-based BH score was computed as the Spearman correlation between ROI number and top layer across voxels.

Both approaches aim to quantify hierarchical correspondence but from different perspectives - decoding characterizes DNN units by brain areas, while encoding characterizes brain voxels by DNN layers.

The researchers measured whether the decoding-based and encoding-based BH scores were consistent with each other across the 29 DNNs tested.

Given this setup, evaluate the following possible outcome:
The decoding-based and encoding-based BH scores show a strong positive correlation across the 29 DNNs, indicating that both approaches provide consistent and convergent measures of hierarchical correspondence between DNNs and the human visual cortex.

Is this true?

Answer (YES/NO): NO